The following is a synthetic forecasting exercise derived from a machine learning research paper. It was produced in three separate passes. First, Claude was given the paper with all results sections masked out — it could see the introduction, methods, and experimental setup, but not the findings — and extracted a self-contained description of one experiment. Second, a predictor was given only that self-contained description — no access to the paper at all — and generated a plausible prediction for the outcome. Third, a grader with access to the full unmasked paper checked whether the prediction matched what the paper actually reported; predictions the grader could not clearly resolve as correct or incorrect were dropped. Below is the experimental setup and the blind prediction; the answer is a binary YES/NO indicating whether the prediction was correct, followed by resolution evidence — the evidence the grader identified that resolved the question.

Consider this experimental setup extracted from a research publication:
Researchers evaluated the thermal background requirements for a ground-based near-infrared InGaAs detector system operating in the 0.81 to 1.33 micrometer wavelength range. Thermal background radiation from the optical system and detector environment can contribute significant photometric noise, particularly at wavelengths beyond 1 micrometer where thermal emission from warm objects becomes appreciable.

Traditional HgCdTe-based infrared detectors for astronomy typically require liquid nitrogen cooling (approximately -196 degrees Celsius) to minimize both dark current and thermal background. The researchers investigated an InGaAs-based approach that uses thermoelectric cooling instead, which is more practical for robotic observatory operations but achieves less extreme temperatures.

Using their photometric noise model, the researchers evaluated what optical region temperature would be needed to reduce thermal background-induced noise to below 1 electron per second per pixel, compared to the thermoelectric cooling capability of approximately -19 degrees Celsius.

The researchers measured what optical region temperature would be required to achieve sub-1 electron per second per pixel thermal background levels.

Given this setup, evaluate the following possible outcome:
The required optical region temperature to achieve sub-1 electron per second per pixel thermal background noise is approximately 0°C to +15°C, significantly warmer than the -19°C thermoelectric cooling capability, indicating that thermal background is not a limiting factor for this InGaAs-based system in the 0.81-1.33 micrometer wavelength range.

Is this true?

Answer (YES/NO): NO